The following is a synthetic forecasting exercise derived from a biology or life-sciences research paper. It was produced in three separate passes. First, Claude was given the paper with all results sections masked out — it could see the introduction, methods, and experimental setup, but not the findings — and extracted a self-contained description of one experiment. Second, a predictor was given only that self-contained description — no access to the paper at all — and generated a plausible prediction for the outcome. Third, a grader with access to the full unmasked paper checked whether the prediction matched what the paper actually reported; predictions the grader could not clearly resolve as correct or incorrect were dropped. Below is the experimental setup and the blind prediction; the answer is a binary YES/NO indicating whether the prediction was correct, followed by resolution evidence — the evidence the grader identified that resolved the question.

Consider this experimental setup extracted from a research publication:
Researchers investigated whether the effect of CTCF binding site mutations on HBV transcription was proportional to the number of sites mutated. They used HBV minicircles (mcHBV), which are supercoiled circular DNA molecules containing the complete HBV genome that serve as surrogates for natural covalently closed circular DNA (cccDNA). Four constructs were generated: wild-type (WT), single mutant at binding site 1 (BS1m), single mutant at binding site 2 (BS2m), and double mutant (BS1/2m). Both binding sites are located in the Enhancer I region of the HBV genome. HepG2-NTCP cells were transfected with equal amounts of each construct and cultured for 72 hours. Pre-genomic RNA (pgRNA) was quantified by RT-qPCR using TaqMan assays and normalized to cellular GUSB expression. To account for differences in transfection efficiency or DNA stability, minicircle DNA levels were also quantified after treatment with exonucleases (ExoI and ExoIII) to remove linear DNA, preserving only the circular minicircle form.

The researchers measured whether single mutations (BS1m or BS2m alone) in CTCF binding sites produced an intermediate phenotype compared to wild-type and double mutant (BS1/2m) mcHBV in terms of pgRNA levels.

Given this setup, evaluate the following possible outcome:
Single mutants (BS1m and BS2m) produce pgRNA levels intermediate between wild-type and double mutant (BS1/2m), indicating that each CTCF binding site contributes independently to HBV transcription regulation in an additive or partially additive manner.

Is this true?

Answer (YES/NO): NO